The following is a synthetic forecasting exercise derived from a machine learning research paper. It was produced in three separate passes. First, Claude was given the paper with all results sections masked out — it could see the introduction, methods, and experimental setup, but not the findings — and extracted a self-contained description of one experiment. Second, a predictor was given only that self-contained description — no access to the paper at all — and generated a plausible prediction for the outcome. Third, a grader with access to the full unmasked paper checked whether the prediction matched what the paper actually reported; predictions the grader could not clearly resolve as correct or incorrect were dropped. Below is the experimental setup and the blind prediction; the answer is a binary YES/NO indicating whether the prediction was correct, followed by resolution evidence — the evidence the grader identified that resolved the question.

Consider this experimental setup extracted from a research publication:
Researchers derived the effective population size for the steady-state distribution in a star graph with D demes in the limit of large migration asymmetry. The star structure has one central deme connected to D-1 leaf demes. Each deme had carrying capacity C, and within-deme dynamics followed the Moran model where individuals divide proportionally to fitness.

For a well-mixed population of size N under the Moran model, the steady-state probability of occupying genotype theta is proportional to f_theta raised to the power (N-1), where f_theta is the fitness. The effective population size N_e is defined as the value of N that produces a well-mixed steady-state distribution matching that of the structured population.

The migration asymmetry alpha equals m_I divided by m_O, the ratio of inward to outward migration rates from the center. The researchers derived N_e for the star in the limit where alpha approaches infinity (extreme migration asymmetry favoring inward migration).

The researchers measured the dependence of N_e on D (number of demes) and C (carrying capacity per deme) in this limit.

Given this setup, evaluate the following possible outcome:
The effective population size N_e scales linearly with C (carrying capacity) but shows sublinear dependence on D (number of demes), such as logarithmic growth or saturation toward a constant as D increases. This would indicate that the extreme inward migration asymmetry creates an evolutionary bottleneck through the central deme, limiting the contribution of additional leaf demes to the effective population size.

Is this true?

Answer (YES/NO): NO